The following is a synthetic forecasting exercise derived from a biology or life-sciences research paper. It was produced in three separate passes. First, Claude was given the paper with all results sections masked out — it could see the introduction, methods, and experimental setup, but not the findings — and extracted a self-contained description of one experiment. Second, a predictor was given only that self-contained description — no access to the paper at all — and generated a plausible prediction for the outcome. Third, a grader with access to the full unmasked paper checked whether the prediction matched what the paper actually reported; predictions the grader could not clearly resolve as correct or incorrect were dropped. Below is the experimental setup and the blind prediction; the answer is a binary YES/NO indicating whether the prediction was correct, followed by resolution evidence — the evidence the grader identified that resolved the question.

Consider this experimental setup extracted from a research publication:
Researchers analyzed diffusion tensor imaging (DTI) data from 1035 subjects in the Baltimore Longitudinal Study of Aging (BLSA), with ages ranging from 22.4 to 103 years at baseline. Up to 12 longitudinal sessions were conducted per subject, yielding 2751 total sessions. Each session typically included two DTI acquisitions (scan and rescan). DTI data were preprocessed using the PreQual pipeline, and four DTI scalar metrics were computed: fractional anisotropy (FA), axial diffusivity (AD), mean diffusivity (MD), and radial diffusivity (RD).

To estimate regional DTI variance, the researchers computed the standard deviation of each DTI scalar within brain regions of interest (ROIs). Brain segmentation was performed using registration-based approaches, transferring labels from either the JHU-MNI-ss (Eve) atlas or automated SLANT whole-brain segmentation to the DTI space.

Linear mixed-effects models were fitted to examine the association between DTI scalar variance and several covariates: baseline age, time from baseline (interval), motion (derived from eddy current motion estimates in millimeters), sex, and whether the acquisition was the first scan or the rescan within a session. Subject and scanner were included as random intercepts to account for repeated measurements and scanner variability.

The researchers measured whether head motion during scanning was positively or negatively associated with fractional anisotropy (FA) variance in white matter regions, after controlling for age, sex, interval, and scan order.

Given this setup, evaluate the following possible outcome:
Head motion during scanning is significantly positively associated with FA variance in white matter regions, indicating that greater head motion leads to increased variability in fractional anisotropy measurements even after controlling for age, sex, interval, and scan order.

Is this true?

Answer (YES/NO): NO